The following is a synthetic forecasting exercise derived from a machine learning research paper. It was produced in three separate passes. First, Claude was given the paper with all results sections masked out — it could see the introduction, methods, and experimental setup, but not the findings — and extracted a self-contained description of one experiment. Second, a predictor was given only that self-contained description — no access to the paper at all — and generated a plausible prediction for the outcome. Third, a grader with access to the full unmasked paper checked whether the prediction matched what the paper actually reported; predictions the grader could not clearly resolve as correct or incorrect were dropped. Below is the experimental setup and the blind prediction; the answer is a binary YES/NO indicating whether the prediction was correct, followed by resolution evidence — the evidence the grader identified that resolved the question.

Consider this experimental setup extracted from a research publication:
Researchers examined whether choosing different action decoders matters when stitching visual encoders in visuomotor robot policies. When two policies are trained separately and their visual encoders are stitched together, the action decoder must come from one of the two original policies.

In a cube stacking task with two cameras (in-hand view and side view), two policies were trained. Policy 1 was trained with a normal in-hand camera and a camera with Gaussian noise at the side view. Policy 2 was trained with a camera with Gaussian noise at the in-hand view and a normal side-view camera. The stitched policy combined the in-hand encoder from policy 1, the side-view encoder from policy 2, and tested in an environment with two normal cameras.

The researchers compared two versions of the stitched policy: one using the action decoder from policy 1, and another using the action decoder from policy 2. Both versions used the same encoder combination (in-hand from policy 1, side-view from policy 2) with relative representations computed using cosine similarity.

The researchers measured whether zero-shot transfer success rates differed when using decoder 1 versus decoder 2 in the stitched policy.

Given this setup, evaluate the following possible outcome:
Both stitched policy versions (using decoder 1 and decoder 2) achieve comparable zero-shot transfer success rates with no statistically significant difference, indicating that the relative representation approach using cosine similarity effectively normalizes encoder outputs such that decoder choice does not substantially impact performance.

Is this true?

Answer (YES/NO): YES